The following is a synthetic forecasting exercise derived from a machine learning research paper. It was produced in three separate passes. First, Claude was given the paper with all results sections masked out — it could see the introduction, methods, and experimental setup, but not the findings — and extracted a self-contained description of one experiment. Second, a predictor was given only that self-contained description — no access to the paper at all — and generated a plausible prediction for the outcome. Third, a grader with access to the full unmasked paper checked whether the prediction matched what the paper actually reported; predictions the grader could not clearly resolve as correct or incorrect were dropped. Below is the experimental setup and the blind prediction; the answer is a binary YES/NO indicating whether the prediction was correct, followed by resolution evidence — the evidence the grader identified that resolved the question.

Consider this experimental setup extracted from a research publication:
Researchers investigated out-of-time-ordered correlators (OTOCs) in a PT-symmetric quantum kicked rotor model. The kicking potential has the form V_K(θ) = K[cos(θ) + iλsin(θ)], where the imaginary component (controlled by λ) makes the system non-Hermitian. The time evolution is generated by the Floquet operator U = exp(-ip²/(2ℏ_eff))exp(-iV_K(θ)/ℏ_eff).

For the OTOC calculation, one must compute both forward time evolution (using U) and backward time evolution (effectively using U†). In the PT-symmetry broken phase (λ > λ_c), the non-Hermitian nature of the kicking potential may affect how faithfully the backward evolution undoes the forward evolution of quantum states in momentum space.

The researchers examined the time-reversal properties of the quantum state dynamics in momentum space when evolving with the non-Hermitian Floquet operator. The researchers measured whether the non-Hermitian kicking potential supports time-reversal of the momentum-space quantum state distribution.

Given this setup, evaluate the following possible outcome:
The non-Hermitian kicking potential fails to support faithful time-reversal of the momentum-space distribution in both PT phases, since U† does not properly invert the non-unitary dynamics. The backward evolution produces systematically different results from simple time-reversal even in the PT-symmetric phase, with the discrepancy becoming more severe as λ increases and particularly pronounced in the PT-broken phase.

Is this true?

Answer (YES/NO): NO